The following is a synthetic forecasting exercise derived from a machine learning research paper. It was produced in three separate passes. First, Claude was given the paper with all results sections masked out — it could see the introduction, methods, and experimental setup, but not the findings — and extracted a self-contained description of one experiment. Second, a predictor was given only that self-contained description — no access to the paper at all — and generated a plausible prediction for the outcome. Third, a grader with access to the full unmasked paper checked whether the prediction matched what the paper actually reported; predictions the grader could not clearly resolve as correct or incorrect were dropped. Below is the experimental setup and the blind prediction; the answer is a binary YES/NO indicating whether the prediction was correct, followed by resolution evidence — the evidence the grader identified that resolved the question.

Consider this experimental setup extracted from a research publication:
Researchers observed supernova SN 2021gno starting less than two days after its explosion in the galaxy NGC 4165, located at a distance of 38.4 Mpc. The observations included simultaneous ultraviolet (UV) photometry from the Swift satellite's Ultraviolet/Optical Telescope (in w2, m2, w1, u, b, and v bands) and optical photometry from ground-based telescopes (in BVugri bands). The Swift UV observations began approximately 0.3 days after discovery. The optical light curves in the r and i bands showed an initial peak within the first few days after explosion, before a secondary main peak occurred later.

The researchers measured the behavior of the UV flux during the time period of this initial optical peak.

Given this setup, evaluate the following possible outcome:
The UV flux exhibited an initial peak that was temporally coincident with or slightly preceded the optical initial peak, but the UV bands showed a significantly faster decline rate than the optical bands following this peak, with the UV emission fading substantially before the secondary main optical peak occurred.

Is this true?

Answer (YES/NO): NO